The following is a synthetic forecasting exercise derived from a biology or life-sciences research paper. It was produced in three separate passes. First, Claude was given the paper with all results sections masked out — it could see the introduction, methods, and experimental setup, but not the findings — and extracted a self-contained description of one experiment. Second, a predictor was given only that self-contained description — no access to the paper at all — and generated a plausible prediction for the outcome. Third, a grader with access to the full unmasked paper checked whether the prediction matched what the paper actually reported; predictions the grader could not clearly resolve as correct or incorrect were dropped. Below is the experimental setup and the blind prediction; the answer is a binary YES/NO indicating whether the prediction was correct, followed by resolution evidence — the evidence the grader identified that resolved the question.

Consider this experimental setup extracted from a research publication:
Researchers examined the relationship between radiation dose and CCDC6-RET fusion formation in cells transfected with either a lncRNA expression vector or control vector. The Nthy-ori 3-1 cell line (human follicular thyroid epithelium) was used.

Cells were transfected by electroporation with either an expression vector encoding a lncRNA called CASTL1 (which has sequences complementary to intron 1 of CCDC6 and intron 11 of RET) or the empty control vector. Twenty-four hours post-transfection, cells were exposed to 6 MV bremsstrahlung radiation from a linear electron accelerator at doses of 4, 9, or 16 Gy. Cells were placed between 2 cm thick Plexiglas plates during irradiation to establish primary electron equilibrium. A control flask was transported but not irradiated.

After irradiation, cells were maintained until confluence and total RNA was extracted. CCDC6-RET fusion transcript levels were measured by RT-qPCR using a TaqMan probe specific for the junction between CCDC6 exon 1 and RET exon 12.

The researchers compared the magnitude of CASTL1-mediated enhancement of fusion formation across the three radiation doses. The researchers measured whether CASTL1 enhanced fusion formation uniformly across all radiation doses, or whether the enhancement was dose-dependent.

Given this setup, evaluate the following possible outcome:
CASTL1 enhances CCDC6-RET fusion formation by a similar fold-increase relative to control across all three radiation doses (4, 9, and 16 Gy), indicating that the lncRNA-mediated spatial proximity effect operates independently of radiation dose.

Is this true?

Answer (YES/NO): NO